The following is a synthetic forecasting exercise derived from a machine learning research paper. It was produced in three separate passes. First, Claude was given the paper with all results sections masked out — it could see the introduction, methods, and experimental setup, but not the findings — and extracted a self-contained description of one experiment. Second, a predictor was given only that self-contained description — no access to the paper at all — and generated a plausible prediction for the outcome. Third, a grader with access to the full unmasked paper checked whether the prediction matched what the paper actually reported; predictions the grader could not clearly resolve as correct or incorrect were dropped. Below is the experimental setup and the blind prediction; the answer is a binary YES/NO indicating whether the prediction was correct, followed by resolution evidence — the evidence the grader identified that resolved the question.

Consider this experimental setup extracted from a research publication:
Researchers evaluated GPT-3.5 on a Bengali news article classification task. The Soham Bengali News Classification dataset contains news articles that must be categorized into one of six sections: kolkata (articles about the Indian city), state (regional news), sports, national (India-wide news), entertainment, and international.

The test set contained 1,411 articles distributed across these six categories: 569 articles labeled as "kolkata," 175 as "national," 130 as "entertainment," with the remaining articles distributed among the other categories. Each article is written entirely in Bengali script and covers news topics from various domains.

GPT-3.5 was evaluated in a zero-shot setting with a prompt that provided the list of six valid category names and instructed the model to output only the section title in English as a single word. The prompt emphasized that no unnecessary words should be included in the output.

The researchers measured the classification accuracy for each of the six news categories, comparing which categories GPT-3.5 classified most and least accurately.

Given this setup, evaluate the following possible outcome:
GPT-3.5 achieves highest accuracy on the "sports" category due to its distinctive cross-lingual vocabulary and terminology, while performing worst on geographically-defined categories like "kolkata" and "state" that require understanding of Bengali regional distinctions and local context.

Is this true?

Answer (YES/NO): NO